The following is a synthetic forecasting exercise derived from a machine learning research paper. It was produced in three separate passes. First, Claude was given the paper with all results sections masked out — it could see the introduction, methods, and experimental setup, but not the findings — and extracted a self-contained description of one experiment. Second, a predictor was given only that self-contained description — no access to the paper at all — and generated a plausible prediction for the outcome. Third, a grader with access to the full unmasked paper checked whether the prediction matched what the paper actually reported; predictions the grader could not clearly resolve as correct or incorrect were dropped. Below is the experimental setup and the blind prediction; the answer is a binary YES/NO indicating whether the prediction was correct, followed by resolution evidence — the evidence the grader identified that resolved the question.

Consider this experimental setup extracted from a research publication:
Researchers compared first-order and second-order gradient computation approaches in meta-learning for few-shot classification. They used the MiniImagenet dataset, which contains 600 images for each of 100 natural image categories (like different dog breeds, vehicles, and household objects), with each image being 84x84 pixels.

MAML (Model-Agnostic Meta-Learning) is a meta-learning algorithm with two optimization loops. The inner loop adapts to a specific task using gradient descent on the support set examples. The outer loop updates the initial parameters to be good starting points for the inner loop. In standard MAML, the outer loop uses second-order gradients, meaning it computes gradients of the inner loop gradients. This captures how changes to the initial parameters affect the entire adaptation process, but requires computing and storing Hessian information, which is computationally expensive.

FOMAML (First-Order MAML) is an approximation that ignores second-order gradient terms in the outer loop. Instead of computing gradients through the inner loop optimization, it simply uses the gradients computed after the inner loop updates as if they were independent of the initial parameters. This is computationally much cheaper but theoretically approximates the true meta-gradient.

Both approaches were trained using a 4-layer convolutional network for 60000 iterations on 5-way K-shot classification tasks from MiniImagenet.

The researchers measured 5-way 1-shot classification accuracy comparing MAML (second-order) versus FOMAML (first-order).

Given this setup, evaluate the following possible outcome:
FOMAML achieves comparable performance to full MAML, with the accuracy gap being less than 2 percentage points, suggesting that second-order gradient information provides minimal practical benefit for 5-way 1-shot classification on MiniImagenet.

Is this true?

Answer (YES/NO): YES